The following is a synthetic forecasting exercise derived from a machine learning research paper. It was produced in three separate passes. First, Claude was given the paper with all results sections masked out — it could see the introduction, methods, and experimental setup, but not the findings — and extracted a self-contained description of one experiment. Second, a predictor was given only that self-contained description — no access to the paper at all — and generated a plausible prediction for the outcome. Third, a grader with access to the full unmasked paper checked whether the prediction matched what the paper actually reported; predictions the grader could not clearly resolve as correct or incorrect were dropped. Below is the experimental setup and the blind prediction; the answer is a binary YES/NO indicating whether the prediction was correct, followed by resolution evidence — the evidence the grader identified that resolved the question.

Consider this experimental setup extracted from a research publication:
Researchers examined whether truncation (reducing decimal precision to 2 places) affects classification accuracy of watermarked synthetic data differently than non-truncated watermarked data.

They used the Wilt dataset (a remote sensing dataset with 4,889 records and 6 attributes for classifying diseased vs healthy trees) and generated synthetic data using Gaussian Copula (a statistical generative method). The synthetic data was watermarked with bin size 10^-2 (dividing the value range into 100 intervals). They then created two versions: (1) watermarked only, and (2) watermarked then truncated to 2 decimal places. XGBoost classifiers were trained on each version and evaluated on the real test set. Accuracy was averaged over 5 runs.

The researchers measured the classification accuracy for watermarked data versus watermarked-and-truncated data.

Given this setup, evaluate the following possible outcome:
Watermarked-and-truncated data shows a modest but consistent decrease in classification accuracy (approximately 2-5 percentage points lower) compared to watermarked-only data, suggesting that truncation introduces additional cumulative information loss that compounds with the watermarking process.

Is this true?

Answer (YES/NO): NO